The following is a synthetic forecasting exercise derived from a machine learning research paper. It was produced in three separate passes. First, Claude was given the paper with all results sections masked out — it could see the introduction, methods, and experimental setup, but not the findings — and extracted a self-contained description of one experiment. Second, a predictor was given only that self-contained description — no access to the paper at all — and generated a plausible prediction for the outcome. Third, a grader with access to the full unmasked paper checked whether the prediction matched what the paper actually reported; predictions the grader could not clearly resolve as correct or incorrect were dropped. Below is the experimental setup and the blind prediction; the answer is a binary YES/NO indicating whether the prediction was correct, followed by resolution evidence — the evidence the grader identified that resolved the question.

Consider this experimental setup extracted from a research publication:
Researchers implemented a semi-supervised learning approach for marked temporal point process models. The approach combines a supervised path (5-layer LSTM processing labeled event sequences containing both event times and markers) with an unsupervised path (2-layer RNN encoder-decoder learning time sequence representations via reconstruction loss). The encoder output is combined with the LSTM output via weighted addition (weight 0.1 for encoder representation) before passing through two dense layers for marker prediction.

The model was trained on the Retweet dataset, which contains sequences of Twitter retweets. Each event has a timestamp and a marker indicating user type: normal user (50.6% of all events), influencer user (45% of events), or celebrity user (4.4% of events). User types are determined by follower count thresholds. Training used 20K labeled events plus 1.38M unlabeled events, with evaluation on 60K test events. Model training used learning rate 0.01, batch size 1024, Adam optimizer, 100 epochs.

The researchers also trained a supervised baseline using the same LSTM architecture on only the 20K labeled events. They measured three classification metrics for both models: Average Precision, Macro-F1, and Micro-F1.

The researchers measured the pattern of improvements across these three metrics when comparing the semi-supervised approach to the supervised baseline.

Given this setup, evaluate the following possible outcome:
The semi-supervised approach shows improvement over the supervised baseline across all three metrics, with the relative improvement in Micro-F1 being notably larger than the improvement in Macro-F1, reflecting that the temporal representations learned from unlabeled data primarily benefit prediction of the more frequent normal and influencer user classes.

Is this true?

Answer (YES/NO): NO